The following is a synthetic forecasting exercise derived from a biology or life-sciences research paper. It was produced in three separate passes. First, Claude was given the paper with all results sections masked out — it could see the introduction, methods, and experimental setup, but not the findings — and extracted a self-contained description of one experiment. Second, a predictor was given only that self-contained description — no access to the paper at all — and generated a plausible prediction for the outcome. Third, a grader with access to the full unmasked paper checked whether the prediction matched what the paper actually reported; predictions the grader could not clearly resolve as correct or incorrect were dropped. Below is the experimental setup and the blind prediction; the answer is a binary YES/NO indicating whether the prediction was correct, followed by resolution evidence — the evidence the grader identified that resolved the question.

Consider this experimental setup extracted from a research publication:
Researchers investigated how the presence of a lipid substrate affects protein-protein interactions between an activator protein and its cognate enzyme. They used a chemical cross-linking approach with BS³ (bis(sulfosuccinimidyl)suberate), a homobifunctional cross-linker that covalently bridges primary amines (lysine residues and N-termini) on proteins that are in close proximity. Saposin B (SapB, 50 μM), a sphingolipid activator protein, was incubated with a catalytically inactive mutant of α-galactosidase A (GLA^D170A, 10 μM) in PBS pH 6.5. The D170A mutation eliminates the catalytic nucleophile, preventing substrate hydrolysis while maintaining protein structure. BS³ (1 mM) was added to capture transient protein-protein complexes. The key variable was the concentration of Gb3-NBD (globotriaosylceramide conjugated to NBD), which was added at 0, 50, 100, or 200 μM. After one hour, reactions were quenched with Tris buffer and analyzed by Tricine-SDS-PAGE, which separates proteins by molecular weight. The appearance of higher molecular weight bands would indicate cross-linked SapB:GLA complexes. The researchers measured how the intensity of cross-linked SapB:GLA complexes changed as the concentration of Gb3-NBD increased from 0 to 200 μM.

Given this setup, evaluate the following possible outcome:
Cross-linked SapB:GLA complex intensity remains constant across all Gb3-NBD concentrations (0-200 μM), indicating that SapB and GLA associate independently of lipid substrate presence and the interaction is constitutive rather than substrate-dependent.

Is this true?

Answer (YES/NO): NO